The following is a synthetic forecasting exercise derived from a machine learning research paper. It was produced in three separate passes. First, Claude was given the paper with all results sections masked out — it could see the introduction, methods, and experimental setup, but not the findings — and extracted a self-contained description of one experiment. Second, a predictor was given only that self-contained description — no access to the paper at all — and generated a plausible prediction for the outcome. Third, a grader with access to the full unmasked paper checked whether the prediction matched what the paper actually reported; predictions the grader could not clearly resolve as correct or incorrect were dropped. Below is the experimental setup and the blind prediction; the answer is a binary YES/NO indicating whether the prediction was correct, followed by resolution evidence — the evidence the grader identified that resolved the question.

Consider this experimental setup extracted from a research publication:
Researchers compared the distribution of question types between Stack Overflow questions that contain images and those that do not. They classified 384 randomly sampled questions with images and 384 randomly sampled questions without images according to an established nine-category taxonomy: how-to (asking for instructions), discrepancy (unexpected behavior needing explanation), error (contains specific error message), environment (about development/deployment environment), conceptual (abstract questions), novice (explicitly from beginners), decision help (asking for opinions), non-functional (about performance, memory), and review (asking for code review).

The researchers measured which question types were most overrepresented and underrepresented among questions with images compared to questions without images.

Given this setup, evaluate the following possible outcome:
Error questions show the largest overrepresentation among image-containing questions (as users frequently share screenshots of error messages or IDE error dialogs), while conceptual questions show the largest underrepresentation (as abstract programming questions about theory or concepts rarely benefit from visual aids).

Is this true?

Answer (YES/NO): NO